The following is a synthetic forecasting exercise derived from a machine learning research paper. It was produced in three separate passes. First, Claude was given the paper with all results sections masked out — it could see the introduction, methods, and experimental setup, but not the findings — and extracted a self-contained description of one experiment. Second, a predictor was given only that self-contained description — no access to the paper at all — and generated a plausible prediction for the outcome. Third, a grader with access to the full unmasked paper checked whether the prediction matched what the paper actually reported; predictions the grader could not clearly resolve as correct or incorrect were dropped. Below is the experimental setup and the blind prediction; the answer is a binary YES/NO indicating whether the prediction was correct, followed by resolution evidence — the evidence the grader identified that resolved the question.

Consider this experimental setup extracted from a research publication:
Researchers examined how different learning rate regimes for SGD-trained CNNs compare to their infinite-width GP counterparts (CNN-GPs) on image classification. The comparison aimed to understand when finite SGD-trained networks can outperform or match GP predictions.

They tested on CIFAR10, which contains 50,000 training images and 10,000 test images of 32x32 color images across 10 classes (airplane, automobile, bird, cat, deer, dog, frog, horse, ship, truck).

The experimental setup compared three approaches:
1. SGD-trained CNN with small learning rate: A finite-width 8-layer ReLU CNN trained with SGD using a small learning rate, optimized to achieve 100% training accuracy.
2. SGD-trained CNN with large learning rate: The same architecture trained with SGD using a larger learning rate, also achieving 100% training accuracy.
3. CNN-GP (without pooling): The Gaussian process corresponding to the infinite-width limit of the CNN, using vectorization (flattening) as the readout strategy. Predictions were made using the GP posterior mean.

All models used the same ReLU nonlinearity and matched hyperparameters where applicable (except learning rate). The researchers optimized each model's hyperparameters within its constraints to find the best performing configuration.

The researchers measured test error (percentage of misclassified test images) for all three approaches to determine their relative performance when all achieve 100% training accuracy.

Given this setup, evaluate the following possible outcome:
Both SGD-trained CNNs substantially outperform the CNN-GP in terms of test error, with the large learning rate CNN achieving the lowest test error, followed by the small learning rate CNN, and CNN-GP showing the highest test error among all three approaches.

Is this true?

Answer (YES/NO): NO